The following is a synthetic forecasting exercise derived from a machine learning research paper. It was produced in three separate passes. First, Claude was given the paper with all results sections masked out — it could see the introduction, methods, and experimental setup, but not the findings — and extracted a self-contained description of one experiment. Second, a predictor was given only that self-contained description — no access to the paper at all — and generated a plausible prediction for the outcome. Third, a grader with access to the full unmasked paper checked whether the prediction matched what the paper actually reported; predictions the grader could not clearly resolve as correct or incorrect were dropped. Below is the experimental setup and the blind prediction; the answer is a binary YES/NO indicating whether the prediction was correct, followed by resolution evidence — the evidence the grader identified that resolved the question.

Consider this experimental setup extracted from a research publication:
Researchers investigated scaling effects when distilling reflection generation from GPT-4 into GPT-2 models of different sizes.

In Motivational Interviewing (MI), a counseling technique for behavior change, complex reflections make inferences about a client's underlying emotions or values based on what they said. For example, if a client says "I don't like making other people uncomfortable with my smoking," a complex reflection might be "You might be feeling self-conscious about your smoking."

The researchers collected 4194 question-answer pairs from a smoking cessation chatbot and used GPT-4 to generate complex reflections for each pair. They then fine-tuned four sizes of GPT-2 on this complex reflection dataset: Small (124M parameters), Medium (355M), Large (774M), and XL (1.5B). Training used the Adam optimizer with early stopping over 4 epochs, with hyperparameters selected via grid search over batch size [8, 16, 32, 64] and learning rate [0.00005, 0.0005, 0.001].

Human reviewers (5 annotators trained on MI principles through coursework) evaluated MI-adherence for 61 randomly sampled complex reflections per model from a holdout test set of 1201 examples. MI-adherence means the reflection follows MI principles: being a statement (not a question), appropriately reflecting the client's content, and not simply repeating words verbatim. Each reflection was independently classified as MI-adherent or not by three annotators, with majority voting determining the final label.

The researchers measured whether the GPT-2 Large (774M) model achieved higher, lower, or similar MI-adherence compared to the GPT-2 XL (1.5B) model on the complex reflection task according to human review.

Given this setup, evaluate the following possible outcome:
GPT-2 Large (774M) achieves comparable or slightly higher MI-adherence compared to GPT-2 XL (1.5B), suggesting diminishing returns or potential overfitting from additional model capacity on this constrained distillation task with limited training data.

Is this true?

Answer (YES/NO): YES